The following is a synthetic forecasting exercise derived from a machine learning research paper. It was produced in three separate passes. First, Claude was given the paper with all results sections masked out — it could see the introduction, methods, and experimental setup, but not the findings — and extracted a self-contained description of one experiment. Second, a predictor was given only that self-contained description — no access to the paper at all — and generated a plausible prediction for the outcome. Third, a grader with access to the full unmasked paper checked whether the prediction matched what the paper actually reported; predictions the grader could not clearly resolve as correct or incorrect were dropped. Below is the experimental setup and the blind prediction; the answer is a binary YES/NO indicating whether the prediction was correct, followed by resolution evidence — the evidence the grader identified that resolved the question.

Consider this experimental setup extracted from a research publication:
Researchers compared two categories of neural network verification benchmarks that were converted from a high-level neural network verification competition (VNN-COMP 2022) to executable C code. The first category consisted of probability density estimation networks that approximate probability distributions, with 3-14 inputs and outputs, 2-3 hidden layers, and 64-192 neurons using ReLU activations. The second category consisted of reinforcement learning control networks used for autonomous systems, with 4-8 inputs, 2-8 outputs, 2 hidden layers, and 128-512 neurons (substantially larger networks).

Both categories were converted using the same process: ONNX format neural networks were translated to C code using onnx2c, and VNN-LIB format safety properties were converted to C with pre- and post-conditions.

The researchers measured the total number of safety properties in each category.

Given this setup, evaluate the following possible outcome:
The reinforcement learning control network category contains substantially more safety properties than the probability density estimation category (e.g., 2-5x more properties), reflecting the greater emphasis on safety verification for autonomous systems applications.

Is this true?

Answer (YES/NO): NO